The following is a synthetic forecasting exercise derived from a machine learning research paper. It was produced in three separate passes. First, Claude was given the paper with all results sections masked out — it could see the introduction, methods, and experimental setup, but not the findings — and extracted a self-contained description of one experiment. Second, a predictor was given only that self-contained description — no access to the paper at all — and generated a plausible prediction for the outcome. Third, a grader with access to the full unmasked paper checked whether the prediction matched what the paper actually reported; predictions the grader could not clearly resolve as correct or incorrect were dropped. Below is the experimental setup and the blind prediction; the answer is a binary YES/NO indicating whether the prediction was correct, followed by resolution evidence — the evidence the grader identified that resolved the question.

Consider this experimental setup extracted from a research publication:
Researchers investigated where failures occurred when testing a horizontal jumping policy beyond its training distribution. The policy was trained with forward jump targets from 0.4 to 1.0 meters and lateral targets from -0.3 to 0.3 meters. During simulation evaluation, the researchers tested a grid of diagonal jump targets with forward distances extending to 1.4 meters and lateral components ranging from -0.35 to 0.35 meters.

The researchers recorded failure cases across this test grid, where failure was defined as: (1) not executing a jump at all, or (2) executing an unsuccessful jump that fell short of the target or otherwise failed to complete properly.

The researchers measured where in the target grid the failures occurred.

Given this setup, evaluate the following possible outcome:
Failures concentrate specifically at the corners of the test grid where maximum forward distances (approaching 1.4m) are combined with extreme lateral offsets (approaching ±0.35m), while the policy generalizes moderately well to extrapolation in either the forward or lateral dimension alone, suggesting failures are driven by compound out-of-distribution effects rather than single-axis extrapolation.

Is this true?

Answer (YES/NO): NO